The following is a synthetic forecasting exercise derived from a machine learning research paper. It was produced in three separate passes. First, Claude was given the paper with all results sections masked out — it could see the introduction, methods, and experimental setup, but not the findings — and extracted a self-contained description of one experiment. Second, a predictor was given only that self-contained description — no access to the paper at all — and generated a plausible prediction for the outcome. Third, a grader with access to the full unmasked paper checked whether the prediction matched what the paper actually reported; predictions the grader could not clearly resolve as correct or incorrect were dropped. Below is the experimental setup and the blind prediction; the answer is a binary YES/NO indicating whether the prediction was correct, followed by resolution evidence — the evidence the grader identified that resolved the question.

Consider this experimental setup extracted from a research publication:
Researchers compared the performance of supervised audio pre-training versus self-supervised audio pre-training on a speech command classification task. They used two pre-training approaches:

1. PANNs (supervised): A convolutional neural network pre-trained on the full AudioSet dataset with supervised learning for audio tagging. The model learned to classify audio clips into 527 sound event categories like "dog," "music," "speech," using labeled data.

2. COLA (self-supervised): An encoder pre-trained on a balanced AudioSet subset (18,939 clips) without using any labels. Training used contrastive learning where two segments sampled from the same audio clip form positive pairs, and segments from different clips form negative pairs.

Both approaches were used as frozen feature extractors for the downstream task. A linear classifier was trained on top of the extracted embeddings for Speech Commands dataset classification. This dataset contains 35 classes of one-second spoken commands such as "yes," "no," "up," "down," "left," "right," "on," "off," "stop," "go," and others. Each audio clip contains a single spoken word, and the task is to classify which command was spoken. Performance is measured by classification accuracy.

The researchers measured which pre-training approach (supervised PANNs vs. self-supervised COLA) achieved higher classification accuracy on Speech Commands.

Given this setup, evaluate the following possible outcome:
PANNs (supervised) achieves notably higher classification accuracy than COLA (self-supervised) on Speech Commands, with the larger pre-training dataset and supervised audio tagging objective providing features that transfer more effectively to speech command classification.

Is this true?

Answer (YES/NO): NO